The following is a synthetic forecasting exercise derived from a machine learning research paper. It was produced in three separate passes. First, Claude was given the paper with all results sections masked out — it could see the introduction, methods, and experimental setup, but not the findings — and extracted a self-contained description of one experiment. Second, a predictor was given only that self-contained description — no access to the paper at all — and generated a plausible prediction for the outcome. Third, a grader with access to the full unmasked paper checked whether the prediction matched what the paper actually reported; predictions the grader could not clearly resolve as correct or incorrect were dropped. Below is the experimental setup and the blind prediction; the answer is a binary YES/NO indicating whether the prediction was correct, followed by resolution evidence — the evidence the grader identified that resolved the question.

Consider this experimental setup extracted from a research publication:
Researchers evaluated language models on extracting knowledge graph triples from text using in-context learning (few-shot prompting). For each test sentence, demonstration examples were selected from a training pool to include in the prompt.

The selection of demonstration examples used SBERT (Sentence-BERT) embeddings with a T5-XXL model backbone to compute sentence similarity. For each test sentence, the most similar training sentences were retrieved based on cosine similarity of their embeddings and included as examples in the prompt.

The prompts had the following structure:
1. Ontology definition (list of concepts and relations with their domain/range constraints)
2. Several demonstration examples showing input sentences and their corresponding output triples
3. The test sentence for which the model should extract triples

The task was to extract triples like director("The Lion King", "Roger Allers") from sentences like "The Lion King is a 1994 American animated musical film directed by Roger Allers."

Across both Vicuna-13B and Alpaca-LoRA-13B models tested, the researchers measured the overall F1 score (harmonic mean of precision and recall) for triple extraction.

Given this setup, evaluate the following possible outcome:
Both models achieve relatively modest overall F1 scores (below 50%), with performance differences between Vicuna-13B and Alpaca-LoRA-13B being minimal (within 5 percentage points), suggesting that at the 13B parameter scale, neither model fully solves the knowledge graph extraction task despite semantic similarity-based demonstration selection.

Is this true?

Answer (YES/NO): NO